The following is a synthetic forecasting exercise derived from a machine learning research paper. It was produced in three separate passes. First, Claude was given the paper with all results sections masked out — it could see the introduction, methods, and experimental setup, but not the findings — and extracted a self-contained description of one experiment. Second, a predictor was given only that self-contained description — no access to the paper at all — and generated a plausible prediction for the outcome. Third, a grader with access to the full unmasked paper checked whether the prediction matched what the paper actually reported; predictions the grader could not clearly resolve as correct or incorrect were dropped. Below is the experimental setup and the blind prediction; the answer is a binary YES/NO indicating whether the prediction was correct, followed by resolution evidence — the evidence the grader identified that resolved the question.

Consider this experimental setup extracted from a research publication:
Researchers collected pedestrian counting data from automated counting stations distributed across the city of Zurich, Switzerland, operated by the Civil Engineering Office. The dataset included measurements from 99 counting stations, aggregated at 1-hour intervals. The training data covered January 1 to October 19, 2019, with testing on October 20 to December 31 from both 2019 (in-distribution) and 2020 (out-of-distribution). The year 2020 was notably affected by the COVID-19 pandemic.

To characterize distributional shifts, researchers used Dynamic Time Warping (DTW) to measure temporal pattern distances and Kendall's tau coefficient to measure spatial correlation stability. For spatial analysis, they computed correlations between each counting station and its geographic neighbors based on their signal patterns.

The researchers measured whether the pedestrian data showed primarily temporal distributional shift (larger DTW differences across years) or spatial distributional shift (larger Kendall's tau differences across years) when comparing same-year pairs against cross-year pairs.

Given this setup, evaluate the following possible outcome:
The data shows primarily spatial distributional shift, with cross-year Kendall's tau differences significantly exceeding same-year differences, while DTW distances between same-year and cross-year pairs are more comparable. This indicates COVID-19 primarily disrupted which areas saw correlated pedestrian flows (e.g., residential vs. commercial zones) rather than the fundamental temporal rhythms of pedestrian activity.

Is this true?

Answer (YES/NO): YES